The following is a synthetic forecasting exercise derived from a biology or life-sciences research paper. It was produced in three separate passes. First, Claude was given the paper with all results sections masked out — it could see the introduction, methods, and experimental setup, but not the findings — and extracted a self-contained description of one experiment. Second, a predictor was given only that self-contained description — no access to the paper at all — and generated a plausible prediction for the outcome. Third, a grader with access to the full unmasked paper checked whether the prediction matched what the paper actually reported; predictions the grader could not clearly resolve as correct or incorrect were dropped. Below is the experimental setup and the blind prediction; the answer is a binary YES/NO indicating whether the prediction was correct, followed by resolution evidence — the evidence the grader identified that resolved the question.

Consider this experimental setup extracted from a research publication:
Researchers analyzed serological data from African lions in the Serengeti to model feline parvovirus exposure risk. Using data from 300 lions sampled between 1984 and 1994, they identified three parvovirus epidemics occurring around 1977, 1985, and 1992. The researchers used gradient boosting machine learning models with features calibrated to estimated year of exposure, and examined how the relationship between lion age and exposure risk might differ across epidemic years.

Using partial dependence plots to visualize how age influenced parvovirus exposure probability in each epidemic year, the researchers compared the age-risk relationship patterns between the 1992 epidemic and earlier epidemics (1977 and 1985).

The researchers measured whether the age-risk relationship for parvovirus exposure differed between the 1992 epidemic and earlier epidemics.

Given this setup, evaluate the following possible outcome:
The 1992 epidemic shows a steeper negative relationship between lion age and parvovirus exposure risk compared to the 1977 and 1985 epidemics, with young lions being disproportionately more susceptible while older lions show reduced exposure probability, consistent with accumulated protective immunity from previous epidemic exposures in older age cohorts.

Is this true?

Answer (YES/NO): NO